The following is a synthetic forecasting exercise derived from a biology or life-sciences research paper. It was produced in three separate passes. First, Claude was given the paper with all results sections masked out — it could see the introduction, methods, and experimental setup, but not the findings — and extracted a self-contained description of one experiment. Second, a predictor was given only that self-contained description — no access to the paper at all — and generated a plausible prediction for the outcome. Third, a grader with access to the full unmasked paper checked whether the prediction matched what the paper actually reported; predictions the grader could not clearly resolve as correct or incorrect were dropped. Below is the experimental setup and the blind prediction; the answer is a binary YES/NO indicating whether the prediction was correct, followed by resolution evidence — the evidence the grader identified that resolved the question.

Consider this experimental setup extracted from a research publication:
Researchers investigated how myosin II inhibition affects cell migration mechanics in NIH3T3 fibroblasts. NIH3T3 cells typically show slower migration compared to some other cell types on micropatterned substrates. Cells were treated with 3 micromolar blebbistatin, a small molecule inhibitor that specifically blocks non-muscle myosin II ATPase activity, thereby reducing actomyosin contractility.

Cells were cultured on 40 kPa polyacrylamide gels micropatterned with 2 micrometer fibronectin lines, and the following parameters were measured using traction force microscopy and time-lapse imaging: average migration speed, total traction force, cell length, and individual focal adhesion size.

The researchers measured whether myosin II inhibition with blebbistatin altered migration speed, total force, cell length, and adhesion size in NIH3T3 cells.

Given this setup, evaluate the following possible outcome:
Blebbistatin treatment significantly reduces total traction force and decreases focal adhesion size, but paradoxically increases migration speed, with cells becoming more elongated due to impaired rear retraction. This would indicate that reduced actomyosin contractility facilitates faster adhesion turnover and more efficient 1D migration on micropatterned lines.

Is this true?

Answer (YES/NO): NO